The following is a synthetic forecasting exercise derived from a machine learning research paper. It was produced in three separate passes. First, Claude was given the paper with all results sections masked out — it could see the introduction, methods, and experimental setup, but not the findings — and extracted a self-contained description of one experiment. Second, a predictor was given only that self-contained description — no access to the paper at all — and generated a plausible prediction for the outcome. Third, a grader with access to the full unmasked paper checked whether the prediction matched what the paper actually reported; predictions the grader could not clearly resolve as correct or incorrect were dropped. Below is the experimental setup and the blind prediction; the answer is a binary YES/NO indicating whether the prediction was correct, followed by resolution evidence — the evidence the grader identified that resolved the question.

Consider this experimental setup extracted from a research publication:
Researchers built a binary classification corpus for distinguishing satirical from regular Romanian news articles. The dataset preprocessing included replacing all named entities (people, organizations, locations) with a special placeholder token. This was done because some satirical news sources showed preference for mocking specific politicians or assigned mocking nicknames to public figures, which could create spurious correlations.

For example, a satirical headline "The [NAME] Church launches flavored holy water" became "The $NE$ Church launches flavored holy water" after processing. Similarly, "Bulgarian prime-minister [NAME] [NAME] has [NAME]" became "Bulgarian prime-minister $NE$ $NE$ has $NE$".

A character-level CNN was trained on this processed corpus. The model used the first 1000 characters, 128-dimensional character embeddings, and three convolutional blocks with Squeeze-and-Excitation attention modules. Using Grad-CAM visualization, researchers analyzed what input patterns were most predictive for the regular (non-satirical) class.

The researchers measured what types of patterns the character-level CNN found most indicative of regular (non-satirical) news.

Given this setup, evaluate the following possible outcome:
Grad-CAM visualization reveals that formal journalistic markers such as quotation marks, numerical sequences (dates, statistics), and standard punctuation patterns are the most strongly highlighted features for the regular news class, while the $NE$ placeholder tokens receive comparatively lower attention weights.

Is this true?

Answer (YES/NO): NO